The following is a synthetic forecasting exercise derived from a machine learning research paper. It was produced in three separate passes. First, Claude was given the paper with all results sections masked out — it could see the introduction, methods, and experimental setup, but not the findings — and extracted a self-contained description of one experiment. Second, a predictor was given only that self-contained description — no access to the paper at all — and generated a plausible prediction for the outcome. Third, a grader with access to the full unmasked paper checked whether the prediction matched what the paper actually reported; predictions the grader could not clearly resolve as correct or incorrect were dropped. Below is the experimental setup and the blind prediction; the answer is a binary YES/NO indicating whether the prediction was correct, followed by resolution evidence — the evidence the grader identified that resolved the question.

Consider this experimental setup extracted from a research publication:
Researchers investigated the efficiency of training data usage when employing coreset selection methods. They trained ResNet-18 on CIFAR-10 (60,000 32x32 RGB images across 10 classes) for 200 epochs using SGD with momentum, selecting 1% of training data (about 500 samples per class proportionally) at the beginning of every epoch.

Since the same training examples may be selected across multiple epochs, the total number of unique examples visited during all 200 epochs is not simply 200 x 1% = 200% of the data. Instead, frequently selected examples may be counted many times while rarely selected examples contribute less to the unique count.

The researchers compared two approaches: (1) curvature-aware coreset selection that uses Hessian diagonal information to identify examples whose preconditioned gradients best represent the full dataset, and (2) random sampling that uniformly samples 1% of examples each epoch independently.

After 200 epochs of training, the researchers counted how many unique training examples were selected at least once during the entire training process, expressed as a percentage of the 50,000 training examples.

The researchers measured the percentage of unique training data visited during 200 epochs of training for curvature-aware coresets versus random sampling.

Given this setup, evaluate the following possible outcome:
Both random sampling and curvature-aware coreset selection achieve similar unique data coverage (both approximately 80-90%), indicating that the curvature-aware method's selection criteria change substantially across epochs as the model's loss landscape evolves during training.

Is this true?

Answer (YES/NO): NO